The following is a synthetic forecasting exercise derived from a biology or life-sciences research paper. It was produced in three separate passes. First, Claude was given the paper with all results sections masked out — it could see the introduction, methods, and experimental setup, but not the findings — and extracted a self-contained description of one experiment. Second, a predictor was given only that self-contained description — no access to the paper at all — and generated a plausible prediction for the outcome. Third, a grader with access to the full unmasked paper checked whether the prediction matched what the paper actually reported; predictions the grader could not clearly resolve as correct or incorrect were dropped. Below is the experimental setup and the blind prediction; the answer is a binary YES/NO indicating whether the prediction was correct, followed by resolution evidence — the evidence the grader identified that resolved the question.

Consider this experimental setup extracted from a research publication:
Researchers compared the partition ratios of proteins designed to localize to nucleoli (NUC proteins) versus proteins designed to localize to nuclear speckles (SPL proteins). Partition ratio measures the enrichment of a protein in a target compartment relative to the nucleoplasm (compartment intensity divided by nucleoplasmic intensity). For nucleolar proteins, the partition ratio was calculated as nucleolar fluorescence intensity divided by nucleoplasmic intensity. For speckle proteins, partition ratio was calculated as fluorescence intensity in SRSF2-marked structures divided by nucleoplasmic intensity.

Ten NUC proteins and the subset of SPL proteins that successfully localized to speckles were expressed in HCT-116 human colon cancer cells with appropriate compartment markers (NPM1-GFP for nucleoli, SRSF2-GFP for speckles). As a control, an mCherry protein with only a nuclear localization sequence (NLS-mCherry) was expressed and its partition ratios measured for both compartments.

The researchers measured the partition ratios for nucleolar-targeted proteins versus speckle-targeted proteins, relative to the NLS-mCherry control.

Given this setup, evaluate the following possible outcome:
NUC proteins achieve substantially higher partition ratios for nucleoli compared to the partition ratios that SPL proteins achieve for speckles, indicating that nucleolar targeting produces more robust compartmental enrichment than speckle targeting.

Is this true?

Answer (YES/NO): YES